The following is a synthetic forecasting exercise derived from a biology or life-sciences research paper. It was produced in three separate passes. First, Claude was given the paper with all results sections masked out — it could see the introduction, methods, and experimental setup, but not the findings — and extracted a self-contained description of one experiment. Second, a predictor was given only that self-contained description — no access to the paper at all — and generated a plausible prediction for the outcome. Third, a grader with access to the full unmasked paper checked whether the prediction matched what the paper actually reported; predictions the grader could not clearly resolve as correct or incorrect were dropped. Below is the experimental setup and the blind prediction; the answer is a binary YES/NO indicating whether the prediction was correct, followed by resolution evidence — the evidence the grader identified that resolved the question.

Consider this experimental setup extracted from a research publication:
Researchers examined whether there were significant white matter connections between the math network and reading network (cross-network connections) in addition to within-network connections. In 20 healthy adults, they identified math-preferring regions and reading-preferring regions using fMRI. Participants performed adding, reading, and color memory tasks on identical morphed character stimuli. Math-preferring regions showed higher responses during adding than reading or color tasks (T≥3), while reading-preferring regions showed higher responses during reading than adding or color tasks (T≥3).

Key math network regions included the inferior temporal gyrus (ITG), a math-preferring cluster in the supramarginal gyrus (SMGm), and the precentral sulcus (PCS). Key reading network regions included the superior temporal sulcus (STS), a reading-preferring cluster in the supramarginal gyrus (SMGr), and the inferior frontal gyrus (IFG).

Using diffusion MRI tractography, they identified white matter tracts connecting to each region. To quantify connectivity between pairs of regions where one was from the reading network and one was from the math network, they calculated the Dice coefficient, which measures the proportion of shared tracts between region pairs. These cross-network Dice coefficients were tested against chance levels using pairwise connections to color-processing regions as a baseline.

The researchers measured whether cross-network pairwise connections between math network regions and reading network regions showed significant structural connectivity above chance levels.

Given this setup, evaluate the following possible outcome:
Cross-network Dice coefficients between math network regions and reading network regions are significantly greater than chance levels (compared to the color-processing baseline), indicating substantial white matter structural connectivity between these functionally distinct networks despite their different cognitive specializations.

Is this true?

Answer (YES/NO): YES